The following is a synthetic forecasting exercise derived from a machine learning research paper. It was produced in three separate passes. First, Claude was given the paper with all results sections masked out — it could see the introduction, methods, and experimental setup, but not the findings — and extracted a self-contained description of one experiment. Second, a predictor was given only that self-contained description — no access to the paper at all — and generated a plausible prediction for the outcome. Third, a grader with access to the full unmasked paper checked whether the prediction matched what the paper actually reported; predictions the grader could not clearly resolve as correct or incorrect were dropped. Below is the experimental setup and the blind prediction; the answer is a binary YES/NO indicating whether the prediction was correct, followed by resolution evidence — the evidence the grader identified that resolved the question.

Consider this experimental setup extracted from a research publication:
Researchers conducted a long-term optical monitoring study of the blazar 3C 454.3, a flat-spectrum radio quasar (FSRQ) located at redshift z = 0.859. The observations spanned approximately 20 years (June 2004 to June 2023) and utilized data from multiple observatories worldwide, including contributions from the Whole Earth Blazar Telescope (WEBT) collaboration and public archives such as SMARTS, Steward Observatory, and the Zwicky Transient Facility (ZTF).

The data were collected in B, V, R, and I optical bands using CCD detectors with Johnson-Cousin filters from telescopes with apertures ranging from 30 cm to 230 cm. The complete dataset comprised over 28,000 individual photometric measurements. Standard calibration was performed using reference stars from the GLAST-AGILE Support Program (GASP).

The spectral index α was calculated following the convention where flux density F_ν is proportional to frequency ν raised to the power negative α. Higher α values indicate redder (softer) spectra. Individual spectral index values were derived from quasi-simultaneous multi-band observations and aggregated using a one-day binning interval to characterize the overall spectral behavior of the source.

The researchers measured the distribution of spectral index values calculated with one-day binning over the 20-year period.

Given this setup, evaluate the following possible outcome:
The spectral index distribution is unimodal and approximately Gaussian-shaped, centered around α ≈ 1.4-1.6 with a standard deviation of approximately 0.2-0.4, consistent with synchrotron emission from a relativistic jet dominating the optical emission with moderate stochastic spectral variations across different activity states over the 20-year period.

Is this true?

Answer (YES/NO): NO